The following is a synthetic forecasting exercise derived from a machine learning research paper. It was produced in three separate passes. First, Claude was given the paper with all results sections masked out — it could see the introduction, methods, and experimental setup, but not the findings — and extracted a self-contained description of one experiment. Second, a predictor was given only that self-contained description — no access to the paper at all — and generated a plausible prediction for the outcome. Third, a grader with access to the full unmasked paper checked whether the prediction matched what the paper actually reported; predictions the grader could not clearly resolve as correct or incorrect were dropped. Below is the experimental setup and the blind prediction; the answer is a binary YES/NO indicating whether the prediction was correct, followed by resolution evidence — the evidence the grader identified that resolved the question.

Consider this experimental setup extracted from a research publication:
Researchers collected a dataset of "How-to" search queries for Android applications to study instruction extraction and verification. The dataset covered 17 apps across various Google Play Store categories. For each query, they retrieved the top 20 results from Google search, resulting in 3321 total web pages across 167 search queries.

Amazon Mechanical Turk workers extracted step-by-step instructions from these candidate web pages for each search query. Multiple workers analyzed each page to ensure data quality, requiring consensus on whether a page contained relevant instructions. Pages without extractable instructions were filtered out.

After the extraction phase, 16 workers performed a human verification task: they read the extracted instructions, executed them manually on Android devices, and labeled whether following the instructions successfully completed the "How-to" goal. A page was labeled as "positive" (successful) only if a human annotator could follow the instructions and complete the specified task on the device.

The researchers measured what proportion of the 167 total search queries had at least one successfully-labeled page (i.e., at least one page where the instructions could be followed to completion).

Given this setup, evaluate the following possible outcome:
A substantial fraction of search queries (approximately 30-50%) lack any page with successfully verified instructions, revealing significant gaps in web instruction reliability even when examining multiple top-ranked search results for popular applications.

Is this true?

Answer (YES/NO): NO